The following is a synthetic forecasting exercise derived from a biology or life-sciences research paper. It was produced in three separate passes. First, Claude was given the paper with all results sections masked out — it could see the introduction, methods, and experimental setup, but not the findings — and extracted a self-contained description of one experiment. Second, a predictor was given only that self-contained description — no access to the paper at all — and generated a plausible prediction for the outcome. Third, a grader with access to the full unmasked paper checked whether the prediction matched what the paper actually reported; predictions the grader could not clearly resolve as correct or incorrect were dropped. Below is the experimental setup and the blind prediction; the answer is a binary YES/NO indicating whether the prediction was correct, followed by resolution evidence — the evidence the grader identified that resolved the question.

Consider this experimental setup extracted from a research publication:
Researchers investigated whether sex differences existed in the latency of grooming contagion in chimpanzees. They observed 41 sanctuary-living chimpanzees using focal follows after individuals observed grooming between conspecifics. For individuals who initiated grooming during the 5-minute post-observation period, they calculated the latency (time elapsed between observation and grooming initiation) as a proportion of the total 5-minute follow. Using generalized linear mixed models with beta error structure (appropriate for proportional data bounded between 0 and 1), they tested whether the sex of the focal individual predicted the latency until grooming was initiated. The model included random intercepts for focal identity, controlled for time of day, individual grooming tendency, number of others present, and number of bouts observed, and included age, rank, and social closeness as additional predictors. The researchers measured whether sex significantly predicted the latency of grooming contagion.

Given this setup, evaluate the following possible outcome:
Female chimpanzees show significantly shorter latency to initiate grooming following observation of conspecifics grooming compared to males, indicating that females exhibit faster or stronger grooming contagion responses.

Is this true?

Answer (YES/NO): NO